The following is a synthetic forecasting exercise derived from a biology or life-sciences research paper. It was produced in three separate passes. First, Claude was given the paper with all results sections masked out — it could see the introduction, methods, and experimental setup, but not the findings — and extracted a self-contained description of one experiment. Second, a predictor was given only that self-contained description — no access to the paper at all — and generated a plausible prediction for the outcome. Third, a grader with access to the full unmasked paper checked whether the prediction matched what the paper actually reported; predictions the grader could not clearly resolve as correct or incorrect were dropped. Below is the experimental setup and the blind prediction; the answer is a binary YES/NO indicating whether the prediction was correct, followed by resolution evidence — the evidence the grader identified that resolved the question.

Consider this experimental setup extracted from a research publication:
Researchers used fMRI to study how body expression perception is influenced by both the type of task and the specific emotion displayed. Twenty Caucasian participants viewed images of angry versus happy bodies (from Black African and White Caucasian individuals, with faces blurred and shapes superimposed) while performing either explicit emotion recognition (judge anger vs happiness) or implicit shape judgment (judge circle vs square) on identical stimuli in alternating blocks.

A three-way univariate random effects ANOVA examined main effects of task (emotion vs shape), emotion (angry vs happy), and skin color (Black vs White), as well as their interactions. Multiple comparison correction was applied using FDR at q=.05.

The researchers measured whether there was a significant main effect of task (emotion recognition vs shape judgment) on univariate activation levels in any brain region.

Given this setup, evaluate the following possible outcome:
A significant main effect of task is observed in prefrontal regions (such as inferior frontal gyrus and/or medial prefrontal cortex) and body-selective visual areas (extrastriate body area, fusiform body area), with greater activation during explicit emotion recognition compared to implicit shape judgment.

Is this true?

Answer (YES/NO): NO